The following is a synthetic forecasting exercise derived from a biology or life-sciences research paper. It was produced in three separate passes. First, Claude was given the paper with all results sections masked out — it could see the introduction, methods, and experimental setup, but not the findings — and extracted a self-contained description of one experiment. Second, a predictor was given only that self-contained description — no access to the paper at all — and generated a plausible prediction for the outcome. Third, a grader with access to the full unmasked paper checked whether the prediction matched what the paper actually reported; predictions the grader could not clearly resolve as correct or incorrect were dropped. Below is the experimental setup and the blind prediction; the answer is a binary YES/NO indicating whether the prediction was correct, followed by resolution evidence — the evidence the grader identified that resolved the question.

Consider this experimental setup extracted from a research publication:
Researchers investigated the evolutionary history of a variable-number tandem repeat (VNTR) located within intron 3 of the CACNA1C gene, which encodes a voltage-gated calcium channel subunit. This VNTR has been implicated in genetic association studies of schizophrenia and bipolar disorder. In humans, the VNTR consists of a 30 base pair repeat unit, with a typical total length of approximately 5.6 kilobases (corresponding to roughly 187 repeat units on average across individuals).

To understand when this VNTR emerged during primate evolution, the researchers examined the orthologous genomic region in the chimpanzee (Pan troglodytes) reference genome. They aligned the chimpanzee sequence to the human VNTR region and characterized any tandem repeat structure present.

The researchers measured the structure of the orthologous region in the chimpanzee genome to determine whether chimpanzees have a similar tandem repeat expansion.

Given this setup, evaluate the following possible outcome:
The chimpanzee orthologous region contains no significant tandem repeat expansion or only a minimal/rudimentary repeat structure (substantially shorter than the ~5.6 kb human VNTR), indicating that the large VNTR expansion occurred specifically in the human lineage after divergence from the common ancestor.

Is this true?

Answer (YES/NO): YES